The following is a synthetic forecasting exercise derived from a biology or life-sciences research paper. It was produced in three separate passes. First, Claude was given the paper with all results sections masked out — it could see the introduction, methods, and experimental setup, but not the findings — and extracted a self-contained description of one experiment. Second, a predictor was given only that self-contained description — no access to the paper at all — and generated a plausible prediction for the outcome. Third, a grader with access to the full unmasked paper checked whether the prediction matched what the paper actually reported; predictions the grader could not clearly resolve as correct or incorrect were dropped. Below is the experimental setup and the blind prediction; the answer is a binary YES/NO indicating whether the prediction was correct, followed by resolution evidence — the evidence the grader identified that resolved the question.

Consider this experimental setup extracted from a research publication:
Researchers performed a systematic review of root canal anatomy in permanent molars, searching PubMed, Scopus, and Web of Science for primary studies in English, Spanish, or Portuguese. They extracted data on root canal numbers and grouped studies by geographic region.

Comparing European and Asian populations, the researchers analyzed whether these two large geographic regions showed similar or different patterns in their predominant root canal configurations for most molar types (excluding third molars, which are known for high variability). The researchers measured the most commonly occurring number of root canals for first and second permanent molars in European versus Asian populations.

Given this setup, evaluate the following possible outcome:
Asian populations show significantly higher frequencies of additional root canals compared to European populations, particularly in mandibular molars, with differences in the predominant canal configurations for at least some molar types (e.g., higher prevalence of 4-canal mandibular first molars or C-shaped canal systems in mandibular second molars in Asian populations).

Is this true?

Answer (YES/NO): NO